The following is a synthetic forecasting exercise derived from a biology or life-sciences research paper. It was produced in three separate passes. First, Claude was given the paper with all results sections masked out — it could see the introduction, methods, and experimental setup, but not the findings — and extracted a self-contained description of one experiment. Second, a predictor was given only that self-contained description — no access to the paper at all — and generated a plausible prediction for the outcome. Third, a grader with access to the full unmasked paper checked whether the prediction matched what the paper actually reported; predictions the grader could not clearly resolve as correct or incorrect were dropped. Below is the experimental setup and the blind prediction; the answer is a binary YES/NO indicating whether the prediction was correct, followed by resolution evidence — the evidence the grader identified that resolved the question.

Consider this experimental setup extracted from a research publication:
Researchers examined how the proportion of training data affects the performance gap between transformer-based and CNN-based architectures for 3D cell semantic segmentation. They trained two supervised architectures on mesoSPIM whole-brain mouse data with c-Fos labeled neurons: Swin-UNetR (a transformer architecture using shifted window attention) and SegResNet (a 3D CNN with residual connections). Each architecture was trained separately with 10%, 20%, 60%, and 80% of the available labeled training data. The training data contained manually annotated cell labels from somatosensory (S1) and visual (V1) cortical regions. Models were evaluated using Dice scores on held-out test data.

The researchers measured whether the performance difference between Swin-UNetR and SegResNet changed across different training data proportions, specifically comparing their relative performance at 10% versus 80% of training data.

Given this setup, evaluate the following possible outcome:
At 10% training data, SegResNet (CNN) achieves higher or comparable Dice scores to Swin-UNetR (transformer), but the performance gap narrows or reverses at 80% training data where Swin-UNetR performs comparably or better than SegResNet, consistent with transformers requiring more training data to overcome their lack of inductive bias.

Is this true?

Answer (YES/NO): NO